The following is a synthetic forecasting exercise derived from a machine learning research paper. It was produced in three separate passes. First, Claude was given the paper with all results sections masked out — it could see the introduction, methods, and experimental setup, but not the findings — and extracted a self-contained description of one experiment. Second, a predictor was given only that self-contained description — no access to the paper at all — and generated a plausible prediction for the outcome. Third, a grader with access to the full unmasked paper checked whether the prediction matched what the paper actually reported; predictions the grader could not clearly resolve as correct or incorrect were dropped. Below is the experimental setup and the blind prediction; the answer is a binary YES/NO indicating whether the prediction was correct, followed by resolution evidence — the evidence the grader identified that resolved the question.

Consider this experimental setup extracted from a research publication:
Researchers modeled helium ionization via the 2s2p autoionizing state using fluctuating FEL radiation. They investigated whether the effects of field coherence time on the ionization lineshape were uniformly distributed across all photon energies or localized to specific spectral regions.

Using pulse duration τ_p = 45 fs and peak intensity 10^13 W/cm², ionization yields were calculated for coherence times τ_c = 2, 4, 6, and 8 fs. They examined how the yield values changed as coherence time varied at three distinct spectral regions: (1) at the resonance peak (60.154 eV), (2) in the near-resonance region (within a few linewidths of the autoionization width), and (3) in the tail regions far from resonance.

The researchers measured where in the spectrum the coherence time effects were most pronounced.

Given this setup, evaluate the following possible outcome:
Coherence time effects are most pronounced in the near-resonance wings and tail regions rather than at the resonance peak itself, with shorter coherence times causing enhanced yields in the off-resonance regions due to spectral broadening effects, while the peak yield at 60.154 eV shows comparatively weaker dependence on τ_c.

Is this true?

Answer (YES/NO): NO